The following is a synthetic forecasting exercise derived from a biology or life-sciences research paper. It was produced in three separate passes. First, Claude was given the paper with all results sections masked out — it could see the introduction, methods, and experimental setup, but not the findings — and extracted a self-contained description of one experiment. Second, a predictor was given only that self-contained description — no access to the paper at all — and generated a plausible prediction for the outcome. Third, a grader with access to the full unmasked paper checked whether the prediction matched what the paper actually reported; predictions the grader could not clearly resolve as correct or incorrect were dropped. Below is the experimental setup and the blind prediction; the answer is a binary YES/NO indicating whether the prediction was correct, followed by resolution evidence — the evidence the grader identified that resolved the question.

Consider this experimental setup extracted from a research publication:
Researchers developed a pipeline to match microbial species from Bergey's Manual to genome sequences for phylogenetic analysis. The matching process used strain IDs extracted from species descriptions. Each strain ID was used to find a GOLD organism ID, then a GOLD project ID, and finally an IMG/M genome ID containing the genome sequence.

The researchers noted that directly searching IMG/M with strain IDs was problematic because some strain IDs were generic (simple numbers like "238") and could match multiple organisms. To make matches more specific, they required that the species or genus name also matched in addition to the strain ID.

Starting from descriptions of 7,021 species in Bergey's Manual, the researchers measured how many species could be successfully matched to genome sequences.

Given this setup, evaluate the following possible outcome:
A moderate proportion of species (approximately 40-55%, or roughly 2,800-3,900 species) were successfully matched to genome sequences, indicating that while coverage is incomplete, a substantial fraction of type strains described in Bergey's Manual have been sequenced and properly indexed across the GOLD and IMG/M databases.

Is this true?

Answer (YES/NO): YES